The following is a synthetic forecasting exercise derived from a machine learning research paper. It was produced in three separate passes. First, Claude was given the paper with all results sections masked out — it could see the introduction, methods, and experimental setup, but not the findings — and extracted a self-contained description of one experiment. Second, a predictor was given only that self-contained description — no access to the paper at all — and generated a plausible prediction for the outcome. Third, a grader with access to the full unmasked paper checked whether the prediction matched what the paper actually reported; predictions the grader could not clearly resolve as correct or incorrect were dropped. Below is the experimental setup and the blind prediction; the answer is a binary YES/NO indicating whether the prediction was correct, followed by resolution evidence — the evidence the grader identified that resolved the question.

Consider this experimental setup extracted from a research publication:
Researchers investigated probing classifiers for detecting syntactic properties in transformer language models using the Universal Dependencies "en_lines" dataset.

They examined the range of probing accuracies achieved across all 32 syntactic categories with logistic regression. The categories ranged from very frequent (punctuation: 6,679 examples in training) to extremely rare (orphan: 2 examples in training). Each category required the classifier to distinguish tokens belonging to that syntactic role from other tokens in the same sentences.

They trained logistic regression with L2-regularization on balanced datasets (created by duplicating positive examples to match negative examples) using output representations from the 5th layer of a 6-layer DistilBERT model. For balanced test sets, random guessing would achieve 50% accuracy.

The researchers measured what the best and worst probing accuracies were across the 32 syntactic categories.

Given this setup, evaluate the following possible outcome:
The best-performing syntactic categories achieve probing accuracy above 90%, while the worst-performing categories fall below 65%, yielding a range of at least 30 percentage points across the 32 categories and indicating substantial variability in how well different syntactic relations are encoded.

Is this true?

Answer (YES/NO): YES